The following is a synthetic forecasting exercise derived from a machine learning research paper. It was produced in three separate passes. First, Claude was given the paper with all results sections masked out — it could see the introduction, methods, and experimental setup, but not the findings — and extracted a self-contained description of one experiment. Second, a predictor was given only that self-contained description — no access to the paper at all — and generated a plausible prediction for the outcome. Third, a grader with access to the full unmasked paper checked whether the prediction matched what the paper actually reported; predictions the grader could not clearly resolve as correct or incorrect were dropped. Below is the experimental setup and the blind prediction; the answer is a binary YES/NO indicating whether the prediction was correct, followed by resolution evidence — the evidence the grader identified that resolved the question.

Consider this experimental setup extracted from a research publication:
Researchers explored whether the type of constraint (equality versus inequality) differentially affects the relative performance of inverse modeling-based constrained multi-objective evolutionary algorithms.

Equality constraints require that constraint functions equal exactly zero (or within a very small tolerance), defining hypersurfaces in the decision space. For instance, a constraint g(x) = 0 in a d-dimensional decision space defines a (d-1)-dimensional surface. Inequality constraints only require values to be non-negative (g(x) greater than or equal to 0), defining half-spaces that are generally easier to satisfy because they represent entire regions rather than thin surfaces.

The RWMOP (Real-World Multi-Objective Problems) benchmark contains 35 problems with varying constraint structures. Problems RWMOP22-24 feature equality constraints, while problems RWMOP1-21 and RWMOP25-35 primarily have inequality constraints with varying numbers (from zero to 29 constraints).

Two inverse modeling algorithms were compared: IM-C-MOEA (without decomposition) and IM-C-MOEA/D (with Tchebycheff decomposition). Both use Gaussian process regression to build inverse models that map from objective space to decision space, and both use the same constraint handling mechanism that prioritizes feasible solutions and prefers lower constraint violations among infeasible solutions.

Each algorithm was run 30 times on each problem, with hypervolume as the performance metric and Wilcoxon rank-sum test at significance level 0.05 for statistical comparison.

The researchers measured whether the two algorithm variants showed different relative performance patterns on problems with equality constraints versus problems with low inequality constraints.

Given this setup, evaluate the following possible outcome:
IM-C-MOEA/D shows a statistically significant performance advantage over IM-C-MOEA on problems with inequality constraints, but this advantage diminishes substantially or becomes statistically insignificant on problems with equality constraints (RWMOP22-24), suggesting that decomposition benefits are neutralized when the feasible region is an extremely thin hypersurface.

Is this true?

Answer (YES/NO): NO